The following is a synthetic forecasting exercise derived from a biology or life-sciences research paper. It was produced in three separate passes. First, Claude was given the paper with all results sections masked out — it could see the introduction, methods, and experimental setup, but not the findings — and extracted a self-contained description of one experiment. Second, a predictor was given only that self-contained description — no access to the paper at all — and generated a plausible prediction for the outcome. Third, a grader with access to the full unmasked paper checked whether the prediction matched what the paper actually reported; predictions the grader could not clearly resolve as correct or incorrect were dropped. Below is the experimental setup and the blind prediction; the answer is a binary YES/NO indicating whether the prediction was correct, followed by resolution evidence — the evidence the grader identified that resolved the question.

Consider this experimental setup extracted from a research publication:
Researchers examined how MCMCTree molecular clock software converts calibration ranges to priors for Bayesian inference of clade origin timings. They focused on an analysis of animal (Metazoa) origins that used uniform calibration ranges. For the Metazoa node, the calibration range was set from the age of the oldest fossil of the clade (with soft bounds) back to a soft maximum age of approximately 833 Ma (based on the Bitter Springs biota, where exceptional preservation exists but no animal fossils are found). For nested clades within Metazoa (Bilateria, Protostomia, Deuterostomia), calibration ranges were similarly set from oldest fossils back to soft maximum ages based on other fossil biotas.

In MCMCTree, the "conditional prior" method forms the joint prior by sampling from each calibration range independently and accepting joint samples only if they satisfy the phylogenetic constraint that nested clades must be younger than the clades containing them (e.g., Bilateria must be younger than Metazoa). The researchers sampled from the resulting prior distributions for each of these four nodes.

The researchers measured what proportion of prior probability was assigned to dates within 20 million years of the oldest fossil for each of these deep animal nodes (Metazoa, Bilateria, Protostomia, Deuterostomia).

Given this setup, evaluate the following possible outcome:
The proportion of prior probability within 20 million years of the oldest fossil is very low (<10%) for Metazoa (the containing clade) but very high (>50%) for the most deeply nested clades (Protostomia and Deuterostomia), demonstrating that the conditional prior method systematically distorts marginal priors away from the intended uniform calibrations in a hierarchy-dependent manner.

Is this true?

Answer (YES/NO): NO